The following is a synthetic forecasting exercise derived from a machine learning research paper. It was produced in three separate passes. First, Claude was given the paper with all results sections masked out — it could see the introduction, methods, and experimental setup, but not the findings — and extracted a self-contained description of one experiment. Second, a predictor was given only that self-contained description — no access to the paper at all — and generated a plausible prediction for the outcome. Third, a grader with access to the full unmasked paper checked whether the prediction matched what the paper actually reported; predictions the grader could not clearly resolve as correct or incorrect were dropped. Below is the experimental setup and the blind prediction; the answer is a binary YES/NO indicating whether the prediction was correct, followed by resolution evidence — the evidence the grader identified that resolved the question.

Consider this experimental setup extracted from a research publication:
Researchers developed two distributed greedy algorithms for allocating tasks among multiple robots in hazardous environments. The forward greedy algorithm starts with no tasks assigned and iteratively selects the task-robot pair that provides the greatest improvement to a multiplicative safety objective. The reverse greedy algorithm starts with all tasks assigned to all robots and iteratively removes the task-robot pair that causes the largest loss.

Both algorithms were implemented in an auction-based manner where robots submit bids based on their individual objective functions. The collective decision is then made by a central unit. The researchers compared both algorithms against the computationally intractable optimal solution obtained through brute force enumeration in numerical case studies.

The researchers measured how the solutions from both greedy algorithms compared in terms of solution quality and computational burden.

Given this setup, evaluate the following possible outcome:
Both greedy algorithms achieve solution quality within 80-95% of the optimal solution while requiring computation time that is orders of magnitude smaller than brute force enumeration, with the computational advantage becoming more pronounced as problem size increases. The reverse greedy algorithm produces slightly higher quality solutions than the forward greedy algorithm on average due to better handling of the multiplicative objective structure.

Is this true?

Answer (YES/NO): NO